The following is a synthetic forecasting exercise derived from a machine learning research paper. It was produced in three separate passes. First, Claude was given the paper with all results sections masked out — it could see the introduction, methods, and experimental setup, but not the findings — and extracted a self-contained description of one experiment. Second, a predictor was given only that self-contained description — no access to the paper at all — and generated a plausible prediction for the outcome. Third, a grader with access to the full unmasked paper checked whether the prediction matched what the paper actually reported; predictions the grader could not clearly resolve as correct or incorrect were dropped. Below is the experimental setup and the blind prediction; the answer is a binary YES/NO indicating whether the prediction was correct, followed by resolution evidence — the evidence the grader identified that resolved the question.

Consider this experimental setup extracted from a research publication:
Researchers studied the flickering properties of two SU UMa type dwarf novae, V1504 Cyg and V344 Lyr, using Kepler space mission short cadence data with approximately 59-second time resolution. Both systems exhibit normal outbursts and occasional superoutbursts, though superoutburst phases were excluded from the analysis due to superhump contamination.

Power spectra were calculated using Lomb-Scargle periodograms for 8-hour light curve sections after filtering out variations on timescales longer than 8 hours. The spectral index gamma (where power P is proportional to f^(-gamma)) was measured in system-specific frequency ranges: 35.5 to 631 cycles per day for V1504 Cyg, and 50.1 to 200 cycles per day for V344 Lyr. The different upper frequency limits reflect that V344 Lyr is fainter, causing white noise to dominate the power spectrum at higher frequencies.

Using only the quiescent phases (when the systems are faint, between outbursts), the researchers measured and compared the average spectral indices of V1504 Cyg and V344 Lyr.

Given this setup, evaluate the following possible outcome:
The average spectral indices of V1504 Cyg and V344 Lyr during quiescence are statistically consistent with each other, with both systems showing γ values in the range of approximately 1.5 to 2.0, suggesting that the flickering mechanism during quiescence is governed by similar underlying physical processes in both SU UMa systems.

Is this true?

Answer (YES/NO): NO